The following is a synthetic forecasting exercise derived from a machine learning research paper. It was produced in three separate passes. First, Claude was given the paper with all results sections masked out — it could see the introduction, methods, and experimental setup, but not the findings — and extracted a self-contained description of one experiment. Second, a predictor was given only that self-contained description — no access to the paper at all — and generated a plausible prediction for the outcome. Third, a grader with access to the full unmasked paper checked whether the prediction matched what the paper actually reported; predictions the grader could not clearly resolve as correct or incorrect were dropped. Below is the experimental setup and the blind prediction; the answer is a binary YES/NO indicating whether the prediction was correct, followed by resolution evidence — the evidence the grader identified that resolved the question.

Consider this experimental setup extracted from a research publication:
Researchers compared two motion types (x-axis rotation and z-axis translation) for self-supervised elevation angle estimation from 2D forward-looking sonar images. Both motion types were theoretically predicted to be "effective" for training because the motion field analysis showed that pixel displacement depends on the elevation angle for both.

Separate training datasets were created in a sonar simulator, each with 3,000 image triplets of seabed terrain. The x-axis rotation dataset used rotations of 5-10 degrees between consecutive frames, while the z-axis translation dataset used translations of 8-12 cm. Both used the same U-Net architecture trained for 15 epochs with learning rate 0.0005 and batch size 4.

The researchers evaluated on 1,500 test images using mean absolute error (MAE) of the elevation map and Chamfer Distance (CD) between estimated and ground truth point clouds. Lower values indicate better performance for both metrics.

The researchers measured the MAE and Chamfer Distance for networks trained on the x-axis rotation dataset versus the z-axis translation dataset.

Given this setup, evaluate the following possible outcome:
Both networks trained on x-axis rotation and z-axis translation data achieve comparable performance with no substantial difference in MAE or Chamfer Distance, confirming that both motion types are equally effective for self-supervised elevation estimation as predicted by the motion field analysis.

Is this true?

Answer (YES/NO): NO